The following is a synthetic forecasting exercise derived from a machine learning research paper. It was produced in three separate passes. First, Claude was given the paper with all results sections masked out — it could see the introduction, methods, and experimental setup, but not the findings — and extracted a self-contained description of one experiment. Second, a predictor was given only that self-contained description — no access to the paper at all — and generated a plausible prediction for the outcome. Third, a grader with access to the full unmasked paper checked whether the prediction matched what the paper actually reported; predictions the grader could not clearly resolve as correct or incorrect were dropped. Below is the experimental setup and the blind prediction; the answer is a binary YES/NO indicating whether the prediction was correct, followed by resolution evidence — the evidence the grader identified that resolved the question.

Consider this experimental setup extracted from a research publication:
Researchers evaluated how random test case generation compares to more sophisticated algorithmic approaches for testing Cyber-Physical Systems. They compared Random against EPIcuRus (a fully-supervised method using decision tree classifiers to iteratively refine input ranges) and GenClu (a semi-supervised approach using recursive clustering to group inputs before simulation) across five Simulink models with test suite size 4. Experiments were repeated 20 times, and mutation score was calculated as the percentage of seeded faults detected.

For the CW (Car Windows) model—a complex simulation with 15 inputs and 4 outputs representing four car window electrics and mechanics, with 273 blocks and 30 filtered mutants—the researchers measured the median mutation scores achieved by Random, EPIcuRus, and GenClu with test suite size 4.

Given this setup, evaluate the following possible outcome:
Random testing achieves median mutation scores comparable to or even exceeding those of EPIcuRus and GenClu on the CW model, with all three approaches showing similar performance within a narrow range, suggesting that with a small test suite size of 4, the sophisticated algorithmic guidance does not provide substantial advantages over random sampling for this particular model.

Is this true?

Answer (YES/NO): YES